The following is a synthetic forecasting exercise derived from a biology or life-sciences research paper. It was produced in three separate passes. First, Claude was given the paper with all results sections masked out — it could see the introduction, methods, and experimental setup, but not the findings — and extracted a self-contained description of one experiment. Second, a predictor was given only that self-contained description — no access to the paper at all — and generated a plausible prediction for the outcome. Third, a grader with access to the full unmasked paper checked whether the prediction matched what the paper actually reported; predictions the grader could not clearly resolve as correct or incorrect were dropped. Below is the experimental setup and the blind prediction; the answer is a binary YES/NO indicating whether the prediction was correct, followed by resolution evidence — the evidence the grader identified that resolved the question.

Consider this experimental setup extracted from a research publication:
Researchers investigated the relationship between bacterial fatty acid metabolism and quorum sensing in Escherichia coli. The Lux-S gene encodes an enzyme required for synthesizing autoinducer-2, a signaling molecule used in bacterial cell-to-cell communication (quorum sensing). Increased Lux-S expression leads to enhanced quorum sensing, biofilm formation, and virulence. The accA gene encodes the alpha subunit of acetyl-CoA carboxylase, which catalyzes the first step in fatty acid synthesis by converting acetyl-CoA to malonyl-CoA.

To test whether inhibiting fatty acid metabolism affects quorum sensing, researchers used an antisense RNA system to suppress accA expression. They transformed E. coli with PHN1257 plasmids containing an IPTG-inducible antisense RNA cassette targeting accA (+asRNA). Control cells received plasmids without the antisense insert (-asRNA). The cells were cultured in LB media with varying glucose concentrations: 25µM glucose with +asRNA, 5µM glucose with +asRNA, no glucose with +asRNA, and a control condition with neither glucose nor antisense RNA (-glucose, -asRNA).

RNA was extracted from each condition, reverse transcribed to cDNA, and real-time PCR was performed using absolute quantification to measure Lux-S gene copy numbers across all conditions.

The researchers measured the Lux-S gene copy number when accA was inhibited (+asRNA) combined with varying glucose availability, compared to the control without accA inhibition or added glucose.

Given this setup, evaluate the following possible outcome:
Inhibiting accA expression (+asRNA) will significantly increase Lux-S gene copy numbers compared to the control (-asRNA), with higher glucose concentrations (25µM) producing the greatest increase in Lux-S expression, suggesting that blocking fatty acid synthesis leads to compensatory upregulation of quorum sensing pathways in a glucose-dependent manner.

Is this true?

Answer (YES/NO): NO